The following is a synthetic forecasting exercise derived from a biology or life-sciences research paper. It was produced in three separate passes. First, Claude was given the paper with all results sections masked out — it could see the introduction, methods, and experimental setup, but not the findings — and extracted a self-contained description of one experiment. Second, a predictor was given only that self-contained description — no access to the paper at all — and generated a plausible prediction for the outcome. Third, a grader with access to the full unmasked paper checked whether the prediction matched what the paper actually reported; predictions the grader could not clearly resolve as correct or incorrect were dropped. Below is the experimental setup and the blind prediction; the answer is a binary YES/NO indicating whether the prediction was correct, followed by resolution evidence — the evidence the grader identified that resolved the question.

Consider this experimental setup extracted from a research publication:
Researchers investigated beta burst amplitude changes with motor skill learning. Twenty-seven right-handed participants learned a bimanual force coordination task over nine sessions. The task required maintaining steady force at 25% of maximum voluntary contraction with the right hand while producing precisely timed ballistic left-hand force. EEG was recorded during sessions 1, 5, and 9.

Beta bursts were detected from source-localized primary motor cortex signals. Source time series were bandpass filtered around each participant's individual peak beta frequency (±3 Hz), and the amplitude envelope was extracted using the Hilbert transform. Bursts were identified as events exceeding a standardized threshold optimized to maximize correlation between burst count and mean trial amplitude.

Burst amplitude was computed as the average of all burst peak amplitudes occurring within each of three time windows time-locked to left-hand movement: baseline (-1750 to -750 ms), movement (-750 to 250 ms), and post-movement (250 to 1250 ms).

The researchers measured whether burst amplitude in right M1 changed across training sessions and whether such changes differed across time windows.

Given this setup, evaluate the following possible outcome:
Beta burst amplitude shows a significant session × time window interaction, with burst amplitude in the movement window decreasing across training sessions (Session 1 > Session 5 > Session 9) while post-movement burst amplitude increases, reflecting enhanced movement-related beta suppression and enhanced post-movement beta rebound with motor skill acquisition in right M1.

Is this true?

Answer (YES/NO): NO